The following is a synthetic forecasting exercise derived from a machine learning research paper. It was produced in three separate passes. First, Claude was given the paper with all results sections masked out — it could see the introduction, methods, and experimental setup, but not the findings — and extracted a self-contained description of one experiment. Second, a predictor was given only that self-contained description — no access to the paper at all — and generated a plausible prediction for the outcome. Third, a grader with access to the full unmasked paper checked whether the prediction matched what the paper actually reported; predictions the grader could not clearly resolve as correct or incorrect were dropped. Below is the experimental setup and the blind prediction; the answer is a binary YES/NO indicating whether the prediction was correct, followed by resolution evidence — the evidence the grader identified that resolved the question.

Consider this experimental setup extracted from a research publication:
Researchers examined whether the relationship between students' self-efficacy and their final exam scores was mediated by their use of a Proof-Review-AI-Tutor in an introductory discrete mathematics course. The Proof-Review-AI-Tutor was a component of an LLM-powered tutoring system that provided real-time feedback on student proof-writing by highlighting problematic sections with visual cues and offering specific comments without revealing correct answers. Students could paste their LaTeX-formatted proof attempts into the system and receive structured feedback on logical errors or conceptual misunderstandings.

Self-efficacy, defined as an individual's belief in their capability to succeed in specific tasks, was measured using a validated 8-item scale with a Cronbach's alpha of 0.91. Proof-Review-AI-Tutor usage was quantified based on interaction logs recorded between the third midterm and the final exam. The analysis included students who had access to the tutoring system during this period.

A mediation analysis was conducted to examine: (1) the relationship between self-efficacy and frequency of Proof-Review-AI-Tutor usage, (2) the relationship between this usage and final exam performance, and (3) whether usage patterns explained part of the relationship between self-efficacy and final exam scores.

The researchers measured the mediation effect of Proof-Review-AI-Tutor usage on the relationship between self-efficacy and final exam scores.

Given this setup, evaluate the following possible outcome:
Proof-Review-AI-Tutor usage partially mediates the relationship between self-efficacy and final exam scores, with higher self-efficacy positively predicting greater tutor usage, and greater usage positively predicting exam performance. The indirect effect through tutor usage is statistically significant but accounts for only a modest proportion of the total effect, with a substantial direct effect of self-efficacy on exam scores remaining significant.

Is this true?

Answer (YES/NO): NO